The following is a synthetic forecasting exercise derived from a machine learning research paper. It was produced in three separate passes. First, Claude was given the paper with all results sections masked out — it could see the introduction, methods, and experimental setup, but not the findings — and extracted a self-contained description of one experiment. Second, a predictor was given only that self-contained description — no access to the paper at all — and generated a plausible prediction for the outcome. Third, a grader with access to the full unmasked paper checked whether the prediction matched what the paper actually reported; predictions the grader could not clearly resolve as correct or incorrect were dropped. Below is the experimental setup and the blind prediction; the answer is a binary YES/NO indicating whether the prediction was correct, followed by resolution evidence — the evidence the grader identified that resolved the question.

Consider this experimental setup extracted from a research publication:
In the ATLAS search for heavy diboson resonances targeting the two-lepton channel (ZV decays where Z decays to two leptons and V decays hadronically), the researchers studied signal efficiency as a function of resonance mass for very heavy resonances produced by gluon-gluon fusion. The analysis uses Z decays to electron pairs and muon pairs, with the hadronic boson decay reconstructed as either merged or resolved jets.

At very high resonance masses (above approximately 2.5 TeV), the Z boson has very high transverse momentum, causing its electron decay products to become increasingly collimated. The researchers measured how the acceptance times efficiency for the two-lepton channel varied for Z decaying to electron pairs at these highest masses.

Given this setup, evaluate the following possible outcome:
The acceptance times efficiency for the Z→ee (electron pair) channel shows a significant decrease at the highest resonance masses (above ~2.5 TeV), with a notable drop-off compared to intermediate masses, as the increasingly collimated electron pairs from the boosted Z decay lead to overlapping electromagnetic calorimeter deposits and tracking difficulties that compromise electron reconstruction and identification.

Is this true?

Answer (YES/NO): YES